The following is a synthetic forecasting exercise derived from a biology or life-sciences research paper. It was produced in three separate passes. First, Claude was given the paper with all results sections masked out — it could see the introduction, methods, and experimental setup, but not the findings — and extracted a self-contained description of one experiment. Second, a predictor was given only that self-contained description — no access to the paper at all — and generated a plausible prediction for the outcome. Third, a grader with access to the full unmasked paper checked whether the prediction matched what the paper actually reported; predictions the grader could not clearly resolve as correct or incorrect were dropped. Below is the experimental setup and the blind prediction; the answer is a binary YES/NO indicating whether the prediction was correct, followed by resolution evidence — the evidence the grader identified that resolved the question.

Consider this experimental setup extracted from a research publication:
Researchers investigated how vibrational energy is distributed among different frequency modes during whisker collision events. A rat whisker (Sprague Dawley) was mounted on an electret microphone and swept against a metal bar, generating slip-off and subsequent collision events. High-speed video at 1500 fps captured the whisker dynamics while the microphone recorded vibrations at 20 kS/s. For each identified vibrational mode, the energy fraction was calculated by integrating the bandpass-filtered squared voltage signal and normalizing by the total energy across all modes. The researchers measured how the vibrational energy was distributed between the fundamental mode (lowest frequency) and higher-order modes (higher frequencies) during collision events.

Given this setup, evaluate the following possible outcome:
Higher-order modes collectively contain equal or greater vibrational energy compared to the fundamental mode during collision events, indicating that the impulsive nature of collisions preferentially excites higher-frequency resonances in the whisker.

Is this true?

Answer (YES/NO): YES